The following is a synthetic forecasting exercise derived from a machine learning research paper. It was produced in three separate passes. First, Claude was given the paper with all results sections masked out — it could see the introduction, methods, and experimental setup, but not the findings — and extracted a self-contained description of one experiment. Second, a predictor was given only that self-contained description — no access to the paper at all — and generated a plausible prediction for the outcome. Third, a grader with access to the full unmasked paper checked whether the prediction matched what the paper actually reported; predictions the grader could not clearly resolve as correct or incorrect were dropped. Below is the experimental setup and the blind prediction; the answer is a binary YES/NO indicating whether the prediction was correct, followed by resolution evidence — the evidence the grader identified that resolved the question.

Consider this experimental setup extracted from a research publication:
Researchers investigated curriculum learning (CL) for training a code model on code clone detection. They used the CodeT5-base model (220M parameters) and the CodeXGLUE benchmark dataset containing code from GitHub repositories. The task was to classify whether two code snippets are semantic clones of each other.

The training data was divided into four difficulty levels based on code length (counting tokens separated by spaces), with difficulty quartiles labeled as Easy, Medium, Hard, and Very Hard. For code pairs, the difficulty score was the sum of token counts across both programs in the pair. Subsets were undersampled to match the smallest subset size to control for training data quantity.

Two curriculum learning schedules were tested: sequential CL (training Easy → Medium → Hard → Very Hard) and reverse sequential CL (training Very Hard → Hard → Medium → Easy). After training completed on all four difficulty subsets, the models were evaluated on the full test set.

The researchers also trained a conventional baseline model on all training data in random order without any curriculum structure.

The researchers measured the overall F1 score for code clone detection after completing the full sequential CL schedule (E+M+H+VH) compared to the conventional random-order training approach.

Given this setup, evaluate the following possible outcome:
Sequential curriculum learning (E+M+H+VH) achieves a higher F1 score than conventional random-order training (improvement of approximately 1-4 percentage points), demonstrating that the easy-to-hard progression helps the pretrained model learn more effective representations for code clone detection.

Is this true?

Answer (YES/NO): NO